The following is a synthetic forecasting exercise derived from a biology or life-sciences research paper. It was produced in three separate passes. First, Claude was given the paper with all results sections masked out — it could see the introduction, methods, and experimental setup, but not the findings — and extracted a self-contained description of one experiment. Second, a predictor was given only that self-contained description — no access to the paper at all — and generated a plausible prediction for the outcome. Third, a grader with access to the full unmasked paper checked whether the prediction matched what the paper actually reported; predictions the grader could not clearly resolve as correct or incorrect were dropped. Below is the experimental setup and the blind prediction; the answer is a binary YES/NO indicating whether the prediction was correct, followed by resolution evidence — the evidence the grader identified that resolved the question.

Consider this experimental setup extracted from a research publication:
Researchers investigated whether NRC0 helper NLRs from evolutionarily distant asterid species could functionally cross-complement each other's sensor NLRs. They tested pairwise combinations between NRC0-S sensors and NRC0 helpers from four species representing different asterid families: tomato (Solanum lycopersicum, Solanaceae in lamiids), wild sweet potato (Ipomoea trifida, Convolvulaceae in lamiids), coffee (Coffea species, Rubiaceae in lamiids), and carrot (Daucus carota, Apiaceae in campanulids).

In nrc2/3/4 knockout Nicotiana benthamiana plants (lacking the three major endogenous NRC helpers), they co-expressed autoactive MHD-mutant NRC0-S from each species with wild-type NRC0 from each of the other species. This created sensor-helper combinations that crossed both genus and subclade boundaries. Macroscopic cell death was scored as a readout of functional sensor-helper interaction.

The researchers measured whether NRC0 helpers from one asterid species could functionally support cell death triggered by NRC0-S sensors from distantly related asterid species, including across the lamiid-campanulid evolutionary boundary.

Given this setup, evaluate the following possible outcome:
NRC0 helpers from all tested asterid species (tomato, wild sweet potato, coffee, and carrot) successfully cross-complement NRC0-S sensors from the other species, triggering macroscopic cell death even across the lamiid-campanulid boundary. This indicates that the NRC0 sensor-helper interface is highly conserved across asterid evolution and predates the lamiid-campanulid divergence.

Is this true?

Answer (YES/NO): NO